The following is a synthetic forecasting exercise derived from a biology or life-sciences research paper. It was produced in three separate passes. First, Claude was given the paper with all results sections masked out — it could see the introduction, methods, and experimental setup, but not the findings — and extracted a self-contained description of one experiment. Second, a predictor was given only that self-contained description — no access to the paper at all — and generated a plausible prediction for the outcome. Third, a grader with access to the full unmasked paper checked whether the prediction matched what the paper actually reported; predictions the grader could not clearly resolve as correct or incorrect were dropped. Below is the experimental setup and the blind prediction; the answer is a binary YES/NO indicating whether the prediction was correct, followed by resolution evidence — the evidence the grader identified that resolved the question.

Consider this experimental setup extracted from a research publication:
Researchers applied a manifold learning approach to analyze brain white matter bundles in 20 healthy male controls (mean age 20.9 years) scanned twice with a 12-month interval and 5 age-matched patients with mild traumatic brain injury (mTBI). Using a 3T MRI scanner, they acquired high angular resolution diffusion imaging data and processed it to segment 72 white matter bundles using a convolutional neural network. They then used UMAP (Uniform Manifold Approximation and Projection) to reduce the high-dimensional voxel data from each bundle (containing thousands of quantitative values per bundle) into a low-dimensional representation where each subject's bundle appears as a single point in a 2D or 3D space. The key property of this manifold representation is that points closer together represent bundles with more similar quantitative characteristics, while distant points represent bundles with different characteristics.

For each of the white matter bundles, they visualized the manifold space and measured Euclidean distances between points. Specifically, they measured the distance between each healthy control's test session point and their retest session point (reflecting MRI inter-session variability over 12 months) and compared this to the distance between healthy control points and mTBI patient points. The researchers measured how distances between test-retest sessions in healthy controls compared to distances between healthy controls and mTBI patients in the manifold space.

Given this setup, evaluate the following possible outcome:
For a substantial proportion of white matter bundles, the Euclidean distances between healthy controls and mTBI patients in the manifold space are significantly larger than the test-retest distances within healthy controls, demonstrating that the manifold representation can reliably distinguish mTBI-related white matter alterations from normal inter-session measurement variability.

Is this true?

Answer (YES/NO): YES